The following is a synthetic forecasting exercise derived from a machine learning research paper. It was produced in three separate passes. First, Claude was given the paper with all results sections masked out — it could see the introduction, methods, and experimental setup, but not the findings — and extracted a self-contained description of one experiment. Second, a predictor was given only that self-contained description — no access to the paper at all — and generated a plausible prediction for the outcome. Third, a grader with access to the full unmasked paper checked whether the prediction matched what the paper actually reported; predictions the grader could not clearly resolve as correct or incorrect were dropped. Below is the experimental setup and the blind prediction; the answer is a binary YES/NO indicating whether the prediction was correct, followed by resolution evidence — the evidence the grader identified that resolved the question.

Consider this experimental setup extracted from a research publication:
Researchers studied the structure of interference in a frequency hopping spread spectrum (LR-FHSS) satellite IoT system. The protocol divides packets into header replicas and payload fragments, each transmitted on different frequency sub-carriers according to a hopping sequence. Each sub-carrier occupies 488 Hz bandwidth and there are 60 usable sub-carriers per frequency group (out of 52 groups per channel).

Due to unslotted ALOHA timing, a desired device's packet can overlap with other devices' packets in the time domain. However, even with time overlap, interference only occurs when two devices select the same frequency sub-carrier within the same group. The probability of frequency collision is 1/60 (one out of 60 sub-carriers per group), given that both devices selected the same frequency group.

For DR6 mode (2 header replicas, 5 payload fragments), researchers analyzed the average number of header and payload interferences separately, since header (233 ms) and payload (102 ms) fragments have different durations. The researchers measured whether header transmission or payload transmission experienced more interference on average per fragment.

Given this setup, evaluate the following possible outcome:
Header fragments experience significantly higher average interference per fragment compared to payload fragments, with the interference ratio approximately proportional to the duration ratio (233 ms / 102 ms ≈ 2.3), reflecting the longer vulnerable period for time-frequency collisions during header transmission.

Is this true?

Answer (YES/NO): NO